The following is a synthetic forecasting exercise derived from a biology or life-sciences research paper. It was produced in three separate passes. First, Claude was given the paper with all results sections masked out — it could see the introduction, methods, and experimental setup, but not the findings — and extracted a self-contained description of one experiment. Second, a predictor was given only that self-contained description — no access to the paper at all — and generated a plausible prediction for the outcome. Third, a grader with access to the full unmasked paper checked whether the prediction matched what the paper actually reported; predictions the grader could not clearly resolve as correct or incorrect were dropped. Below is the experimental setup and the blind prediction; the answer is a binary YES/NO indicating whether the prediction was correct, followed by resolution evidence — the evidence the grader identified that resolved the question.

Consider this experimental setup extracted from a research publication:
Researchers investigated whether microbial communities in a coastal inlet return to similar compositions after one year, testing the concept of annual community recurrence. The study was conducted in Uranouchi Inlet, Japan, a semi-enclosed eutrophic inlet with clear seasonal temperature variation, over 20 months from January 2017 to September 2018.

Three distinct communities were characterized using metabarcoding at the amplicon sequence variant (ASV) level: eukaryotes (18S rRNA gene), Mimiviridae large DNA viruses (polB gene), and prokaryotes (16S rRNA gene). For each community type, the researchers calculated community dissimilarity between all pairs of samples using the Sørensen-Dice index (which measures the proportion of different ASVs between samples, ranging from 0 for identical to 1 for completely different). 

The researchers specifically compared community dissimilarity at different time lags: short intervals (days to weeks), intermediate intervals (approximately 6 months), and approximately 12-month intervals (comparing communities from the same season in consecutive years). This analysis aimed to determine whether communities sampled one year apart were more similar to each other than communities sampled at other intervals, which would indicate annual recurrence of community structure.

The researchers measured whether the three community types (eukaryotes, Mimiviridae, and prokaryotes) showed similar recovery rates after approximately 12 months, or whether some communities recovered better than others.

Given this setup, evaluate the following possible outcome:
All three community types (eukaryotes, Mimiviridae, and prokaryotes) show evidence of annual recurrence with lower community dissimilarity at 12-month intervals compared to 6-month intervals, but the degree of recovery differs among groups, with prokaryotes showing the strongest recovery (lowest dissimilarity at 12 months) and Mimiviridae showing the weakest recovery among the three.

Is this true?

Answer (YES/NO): YES